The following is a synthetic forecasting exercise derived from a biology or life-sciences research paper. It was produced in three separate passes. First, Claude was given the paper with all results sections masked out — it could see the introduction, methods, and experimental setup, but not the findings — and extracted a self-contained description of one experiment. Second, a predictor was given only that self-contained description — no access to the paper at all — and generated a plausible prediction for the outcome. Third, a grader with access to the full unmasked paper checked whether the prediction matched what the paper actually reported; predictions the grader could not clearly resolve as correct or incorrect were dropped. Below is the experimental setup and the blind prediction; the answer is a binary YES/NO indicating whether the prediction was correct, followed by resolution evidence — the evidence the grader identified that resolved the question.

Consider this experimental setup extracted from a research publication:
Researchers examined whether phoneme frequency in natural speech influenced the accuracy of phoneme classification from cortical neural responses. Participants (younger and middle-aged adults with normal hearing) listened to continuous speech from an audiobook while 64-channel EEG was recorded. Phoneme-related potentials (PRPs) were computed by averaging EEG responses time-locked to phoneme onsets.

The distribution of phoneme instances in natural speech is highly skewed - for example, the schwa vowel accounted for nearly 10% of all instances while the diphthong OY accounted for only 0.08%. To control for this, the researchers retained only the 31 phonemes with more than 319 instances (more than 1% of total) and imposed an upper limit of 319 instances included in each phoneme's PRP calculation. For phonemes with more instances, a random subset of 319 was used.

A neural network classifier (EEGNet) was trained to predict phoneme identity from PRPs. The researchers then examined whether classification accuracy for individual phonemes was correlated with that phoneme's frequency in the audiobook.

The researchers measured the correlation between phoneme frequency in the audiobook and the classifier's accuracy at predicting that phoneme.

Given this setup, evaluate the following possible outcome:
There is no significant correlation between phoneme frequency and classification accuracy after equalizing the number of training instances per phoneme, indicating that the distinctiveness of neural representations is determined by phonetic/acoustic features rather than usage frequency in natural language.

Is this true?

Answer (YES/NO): YES